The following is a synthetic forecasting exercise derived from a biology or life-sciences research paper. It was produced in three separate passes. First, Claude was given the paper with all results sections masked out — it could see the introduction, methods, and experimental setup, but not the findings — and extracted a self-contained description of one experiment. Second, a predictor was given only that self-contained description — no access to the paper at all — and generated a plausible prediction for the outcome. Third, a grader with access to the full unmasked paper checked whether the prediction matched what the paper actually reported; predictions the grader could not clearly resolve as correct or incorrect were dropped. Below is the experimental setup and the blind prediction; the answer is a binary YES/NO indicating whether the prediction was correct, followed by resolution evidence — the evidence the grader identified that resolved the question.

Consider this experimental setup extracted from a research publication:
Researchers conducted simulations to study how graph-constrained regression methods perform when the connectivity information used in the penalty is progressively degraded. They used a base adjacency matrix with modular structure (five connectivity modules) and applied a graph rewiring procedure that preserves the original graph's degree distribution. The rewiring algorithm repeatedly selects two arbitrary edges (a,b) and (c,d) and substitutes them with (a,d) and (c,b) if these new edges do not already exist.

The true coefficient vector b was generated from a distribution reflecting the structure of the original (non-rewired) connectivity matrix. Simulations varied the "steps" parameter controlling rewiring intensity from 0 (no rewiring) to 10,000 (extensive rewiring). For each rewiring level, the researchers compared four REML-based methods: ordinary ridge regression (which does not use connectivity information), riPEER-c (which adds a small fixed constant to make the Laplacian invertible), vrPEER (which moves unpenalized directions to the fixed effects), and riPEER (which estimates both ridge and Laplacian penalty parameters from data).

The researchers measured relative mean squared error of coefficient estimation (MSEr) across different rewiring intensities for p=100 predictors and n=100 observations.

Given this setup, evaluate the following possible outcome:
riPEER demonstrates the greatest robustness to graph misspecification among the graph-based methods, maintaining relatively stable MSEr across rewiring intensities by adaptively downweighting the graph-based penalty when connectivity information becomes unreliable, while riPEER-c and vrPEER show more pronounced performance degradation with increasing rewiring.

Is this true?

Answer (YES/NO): YES